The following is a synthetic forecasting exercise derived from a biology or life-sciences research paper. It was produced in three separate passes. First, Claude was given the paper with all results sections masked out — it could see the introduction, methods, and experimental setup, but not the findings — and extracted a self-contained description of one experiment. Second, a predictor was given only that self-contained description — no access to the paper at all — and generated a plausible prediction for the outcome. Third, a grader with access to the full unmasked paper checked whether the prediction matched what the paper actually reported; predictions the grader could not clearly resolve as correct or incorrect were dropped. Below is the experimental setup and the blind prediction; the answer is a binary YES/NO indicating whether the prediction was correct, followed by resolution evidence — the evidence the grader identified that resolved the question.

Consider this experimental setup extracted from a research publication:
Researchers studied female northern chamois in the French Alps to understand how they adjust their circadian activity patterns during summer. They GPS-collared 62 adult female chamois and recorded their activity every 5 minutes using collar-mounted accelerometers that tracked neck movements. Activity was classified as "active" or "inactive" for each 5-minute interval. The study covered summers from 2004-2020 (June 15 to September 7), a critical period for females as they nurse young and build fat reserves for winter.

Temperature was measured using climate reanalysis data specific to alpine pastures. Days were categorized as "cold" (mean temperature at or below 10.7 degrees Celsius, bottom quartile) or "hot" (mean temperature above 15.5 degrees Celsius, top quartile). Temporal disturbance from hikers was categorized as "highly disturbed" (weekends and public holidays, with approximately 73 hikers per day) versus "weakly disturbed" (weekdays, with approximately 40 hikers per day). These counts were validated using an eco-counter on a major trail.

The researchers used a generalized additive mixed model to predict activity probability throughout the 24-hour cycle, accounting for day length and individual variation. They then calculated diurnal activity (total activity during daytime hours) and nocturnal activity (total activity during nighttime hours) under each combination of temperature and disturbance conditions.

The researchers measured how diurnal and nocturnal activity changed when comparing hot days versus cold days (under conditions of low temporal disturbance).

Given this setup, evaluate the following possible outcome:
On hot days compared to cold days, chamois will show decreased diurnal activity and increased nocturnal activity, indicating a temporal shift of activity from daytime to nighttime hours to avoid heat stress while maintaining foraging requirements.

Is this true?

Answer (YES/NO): YES